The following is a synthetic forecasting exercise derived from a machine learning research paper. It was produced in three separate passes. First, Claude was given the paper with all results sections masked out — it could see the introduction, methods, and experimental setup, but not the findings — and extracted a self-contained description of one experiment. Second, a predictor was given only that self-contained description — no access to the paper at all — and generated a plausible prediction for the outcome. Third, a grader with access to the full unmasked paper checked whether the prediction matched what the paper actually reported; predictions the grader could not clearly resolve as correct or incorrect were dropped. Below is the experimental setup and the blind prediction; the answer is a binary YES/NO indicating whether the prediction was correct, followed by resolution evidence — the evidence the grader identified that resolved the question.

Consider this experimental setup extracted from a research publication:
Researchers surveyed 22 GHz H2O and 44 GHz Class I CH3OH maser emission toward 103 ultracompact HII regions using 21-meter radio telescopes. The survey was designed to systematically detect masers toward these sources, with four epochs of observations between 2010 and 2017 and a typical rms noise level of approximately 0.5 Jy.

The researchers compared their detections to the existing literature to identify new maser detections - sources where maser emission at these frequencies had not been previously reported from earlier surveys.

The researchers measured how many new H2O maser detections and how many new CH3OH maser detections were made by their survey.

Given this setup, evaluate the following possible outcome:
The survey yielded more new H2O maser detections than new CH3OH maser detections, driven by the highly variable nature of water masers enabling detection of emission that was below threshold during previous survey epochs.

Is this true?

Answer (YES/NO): NO